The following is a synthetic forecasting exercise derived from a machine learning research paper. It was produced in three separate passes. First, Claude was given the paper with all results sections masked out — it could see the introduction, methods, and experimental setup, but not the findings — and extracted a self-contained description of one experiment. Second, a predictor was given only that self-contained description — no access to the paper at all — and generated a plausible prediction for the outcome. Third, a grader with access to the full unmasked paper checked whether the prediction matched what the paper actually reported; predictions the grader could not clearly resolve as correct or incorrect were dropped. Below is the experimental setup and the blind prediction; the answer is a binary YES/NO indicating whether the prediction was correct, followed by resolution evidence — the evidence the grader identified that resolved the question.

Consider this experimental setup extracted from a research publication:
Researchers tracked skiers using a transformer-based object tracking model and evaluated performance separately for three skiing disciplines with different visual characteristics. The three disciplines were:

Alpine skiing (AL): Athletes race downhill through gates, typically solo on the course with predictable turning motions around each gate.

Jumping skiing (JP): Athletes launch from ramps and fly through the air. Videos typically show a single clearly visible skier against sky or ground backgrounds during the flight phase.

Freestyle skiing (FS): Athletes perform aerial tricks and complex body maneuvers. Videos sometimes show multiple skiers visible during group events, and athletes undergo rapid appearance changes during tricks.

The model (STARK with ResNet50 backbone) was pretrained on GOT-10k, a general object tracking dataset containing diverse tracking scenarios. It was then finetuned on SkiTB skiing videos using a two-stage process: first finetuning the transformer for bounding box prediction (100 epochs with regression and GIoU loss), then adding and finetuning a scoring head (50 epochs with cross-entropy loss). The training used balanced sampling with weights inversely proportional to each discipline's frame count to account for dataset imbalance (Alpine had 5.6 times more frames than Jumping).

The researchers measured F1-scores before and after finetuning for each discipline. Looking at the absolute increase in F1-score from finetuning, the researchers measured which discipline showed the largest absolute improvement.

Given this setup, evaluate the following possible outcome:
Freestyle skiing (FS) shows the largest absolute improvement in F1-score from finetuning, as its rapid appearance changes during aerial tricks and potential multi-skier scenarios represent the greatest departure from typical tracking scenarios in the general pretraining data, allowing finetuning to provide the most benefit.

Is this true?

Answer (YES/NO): NO